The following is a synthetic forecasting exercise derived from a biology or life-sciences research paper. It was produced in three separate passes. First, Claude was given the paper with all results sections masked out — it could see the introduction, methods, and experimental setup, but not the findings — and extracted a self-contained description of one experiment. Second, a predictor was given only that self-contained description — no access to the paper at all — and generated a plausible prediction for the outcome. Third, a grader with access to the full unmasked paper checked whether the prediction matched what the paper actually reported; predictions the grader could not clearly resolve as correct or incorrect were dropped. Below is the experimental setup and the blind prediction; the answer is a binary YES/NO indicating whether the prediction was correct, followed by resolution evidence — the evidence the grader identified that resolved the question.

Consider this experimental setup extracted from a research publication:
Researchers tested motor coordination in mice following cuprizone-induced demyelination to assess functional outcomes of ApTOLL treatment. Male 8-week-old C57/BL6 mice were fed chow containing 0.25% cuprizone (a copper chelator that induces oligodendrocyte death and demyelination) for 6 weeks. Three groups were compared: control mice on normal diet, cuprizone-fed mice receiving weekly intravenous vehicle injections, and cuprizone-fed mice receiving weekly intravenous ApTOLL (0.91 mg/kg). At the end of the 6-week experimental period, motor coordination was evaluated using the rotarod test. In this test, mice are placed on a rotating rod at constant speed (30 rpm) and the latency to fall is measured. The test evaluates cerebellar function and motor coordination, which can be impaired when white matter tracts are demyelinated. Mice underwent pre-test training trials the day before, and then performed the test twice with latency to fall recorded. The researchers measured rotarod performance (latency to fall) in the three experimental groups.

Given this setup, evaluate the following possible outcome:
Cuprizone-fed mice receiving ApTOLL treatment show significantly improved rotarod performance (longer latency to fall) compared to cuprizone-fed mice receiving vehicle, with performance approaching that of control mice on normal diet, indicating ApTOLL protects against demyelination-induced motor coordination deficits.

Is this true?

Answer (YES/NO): YES